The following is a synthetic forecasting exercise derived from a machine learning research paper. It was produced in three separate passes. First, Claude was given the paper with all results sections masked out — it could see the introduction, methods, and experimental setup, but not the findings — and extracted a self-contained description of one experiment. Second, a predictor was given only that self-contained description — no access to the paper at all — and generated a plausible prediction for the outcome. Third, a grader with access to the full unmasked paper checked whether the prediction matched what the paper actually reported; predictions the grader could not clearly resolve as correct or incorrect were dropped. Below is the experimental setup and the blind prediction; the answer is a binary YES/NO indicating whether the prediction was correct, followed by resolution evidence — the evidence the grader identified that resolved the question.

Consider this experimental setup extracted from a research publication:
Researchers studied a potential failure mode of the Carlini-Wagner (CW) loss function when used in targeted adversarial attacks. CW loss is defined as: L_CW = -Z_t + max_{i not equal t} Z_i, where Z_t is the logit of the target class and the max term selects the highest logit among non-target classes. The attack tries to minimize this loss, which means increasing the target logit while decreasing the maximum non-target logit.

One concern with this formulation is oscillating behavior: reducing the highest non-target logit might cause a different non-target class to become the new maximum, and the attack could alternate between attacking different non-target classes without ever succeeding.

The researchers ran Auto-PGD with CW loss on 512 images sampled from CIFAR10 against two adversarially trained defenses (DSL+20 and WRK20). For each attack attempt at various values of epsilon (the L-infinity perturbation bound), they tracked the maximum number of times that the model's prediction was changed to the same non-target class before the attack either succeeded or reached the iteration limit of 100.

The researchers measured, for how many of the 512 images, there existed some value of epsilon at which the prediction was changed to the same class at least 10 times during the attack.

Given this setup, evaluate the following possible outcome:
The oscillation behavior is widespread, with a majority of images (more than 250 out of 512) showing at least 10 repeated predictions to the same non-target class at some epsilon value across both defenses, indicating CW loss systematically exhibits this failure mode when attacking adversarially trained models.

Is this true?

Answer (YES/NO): NO